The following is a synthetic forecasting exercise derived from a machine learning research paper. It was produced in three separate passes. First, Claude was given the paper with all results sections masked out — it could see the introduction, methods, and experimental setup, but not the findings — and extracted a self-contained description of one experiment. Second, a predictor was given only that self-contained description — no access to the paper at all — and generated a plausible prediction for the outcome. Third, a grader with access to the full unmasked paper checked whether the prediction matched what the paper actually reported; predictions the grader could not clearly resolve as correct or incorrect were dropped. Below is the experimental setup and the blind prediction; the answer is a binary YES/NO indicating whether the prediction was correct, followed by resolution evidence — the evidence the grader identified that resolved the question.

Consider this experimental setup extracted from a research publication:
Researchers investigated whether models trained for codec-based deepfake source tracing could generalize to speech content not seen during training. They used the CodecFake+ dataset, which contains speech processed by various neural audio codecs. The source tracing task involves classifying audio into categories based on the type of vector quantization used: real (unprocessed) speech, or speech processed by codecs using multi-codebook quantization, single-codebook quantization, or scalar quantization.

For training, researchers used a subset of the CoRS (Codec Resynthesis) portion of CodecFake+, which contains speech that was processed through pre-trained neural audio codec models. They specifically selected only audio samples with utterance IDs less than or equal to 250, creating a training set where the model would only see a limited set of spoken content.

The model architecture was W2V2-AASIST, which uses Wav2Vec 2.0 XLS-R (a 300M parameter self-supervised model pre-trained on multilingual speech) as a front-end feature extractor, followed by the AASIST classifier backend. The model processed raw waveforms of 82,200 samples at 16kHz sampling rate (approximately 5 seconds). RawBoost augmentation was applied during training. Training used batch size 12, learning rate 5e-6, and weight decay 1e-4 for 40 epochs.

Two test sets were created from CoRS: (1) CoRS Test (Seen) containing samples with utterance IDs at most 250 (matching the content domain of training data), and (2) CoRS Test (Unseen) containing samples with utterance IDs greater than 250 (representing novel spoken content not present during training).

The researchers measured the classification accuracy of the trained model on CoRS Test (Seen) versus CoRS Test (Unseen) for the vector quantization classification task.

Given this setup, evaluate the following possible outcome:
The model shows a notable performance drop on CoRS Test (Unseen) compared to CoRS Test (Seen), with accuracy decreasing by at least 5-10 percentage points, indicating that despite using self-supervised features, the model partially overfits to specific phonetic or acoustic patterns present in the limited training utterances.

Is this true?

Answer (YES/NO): NO